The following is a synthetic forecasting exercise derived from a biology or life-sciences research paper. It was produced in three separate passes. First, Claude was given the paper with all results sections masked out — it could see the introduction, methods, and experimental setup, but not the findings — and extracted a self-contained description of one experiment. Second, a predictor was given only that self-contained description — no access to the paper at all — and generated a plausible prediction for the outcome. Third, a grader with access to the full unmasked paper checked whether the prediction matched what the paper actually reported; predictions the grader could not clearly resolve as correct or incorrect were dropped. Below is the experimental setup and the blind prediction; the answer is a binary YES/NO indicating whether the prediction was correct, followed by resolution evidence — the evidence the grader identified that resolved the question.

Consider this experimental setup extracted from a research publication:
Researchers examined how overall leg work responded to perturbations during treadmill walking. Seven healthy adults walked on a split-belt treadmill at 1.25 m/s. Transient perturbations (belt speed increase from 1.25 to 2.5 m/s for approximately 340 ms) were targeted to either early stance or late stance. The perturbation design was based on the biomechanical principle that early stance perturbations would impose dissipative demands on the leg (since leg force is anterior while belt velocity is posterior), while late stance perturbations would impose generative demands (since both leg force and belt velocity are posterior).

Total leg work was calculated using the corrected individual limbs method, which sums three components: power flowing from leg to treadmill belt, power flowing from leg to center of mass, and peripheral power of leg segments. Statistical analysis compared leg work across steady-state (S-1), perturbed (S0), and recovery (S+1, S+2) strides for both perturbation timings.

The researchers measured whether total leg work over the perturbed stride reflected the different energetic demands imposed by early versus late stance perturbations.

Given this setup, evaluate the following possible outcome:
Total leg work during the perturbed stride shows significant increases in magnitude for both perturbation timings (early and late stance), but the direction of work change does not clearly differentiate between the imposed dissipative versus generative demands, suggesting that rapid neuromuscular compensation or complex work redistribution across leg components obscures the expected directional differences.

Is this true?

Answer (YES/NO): NO